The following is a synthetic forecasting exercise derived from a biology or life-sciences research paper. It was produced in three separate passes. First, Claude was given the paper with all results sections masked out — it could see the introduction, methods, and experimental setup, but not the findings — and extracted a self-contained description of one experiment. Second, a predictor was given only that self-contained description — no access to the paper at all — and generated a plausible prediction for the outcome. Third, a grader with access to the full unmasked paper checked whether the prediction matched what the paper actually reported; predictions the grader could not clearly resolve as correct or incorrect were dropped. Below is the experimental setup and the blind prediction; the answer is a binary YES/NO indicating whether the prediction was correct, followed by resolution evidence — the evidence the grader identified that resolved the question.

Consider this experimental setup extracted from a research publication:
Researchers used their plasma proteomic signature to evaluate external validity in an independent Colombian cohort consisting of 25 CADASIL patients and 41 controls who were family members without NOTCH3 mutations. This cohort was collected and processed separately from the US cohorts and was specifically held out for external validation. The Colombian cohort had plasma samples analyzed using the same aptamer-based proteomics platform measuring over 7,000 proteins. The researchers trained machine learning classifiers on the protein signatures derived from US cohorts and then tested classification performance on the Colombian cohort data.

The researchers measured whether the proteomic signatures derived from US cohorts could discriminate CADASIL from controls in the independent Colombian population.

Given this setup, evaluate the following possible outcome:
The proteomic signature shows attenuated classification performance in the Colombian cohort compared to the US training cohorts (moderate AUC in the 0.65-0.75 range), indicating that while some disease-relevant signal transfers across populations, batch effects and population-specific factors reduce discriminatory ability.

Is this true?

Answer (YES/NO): YES